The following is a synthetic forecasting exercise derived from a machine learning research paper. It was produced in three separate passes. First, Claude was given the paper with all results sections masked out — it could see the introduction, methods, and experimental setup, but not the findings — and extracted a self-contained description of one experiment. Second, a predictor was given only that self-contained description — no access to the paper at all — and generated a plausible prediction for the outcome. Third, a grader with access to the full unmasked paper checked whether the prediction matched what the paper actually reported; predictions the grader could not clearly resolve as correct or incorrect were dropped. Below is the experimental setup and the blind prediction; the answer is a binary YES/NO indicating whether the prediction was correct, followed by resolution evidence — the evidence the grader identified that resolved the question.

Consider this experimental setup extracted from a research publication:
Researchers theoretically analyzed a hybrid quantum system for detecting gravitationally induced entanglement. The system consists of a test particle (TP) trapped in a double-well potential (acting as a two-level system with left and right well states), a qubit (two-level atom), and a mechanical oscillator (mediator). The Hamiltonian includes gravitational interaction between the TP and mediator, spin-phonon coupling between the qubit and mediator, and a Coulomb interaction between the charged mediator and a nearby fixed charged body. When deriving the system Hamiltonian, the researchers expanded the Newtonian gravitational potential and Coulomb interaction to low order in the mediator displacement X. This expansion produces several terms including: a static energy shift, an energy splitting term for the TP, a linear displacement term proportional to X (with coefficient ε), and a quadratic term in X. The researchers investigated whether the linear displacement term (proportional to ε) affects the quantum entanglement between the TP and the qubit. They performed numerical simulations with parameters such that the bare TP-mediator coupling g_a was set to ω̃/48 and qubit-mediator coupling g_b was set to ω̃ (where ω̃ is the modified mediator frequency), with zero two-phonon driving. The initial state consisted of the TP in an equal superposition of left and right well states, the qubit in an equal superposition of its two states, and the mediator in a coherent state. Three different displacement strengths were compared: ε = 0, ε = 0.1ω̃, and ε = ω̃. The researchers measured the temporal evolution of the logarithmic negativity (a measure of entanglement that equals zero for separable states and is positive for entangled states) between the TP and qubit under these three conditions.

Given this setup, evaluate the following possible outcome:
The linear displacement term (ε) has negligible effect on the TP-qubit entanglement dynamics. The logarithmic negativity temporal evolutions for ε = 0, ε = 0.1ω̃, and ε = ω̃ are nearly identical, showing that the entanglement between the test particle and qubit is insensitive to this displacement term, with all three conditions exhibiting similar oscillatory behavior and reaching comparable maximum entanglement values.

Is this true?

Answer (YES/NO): YES